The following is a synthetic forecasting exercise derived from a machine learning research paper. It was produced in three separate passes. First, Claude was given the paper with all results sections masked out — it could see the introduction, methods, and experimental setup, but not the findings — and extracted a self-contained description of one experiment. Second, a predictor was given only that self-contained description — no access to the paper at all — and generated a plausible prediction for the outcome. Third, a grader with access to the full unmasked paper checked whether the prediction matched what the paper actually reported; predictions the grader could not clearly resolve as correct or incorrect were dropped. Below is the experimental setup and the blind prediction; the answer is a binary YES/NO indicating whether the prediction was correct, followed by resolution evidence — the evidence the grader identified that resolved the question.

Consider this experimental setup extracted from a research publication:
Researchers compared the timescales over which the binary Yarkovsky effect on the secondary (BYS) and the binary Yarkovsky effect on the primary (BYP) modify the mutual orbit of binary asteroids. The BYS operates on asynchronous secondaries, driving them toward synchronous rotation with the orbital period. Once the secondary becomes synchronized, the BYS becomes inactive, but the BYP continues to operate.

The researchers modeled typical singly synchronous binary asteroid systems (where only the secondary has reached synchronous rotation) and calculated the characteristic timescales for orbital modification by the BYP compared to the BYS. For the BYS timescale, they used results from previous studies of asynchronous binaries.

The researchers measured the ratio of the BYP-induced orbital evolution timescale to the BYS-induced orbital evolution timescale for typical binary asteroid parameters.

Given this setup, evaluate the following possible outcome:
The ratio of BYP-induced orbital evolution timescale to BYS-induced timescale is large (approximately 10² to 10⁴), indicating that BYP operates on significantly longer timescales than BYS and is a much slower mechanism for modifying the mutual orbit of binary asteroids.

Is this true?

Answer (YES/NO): NO